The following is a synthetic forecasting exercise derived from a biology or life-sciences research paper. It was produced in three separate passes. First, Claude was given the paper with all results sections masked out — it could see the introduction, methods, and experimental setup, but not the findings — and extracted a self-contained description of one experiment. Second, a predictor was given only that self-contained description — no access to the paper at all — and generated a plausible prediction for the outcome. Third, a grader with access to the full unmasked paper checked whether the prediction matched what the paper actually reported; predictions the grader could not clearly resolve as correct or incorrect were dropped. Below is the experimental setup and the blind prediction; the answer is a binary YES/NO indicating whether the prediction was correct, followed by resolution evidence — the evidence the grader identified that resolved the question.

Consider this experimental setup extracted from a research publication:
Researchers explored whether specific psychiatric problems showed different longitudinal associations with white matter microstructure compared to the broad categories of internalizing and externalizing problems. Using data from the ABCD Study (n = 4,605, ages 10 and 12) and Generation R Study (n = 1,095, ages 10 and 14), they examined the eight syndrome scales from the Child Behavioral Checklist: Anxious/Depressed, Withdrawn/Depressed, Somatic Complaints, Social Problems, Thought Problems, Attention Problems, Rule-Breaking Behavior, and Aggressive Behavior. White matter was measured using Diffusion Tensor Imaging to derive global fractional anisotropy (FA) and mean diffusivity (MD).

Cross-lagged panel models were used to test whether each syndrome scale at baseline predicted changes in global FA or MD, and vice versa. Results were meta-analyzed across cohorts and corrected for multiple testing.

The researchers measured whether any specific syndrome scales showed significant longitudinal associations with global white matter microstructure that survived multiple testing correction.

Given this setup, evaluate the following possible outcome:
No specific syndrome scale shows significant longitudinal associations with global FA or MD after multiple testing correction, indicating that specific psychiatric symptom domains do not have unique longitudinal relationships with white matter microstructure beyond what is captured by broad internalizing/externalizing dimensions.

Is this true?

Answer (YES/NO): YES